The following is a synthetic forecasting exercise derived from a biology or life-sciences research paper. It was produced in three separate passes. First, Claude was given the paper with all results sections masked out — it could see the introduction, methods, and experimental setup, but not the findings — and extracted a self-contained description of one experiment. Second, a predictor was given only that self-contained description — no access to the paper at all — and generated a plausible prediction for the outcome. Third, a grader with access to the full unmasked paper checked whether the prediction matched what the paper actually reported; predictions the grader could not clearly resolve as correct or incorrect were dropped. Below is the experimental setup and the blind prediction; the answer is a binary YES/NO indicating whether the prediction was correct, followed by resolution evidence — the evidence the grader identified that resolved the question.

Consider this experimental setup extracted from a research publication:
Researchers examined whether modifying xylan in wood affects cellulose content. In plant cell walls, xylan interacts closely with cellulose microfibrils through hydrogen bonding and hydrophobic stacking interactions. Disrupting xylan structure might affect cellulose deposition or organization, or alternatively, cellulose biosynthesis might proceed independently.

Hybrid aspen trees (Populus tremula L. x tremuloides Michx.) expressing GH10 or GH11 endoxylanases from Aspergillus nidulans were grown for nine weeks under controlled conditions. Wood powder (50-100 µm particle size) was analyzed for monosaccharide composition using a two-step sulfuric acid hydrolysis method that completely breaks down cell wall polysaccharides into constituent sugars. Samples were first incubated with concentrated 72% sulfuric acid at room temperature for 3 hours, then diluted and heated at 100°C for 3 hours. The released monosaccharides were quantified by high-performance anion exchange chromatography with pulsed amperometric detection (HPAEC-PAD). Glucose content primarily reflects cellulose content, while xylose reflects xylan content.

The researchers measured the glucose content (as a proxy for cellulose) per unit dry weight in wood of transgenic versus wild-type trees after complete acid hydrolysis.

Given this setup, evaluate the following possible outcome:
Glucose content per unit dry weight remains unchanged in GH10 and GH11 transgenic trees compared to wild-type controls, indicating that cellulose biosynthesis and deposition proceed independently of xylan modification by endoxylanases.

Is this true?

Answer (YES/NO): YES